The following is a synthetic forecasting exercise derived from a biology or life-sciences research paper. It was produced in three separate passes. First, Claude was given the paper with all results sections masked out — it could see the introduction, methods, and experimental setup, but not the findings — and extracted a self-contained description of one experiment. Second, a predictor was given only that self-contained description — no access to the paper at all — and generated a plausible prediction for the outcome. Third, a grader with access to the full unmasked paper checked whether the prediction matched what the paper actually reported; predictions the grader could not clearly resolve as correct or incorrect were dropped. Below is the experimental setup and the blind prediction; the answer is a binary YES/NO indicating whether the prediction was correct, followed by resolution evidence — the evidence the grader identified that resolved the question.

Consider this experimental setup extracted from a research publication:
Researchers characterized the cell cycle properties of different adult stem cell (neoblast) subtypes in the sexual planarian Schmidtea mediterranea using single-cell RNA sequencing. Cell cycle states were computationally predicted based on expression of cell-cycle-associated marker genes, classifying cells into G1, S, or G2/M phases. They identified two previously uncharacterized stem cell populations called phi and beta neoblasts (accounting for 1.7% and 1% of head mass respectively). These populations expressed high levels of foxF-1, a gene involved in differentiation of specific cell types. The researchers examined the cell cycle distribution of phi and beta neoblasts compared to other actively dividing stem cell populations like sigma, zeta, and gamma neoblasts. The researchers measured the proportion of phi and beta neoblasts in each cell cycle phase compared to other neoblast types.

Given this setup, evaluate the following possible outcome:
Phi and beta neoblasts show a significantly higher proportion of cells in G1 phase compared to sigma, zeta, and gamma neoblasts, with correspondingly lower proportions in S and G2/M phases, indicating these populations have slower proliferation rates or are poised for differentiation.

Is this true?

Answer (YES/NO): YES